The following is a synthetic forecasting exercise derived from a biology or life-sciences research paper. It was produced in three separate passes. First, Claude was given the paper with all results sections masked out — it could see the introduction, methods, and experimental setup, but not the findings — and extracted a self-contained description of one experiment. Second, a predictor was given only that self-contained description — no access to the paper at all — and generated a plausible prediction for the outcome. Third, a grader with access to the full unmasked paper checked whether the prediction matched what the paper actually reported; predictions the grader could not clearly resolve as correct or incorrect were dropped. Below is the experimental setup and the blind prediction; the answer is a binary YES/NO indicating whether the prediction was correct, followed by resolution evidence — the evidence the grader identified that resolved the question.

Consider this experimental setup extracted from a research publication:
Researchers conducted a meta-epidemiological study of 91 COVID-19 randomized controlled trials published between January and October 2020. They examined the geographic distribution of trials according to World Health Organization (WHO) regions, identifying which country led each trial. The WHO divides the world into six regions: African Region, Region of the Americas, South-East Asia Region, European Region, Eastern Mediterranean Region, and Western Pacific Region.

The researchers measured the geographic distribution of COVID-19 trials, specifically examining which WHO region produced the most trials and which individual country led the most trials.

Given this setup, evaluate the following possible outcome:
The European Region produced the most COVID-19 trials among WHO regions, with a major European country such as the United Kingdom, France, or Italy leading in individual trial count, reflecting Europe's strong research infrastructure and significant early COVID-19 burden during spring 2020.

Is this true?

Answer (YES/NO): NO